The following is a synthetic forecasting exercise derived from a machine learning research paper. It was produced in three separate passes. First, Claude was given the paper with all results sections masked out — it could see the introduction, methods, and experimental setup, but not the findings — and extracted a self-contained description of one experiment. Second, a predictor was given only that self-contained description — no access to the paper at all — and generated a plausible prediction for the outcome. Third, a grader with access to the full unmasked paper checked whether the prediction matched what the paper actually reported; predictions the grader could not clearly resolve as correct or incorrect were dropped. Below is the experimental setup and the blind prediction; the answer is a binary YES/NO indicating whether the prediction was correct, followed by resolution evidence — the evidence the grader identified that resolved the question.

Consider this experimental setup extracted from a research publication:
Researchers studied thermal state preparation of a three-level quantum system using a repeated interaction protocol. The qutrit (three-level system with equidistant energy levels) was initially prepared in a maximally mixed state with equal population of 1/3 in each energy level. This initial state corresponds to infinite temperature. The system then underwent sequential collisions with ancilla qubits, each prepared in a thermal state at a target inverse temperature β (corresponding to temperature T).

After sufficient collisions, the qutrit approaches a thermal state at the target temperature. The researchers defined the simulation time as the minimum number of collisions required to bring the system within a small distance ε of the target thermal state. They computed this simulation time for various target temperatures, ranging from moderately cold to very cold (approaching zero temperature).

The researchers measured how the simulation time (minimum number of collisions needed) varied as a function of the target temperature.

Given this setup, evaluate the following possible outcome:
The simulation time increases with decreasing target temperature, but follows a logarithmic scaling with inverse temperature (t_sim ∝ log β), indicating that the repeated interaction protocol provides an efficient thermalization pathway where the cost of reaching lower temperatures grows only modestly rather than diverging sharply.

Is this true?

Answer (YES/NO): NO